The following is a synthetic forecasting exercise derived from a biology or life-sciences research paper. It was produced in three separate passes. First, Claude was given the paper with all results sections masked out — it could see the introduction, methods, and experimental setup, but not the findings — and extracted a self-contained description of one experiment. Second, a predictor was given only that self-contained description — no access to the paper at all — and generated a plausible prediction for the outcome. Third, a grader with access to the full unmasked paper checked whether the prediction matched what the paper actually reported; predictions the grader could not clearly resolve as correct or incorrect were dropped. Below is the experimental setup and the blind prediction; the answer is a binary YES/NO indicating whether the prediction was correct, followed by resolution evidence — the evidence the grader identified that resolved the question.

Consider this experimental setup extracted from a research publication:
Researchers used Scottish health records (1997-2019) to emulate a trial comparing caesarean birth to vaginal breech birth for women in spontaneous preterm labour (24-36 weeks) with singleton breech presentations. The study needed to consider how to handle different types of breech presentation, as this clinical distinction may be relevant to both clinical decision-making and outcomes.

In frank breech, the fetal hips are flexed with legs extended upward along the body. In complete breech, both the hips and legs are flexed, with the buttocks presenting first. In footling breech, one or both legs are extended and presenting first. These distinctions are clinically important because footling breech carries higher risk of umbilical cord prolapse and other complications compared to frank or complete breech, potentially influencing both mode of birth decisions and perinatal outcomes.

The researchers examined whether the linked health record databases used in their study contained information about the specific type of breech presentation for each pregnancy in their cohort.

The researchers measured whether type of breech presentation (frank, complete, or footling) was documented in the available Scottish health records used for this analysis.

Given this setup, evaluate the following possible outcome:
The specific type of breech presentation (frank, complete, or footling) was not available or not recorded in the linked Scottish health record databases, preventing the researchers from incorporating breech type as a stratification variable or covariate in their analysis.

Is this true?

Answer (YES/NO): YES